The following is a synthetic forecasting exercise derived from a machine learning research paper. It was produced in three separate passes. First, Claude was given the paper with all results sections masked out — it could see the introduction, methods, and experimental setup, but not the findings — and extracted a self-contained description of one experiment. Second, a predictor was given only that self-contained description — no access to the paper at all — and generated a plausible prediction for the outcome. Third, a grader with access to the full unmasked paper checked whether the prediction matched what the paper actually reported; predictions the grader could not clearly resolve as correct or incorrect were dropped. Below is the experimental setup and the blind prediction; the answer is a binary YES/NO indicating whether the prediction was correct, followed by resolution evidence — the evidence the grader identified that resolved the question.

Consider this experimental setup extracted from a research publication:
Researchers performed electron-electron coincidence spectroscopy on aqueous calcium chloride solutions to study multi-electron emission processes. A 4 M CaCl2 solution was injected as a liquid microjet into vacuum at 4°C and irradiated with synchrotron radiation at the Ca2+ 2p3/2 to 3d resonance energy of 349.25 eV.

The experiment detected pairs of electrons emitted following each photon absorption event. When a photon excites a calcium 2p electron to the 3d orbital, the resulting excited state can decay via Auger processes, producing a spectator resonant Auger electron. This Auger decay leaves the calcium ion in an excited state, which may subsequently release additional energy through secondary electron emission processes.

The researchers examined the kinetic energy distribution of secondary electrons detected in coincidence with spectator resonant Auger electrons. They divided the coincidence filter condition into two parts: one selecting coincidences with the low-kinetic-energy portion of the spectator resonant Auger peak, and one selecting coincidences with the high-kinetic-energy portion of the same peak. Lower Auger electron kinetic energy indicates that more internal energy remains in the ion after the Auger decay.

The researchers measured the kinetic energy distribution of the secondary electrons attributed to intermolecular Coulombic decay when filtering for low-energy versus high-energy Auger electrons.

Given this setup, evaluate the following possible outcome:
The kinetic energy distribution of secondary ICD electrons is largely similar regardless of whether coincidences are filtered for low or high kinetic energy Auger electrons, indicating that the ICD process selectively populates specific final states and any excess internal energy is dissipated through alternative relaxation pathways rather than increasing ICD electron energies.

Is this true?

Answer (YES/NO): NO